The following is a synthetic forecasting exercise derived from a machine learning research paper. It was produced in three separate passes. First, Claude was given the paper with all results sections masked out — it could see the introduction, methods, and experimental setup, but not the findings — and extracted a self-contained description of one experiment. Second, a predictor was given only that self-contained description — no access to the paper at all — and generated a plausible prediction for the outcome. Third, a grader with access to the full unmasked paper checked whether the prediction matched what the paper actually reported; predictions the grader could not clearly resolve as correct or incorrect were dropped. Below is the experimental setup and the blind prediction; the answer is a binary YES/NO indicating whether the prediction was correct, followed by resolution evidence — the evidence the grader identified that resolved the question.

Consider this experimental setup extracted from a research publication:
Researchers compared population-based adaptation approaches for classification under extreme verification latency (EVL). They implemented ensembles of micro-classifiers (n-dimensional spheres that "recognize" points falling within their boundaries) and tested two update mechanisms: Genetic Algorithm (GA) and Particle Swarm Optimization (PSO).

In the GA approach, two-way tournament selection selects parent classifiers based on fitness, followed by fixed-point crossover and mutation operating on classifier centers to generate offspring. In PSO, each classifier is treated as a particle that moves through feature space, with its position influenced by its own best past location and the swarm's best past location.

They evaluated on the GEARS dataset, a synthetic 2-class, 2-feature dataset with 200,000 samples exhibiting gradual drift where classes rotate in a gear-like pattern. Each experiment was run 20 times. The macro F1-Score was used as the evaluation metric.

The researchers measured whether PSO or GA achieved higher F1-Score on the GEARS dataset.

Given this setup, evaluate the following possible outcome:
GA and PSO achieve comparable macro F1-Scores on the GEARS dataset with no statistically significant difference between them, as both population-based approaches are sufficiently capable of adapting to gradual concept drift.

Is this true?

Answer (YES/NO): NO